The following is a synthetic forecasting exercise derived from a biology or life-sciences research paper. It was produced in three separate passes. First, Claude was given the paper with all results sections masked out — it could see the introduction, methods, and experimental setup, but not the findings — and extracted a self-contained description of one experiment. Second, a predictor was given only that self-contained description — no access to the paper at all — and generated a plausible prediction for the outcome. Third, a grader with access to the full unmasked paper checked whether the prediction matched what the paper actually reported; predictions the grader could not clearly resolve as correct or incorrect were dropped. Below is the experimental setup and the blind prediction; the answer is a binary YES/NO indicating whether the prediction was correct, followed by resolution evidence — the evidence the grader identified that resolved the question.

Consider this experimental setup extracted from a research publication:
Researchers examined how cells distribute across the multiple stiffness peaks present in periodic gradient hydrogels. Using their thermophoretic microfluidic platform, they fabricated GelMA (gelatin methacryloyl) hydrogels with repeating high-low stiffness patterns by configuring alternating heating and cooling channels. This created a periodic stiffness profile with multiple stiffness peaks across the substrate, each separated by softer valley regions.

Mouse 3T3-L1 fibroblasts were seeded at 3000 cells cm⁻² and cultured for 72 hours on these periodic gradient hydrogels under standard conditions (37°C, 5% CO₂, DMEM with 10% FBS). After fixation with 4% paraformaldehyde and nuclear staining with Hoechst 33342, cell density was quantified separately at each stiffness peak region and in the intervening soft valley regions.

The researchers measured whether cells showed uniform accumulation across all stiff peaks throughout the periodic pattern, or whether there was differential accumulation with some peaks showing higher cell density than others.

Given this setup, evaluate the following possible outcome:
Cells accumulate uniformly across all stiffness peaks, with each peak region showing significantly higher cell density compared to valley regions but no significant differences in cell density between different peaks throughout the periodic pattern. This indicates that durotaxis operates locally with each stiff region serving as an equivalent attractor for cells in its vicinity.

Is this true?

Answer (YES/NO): NO